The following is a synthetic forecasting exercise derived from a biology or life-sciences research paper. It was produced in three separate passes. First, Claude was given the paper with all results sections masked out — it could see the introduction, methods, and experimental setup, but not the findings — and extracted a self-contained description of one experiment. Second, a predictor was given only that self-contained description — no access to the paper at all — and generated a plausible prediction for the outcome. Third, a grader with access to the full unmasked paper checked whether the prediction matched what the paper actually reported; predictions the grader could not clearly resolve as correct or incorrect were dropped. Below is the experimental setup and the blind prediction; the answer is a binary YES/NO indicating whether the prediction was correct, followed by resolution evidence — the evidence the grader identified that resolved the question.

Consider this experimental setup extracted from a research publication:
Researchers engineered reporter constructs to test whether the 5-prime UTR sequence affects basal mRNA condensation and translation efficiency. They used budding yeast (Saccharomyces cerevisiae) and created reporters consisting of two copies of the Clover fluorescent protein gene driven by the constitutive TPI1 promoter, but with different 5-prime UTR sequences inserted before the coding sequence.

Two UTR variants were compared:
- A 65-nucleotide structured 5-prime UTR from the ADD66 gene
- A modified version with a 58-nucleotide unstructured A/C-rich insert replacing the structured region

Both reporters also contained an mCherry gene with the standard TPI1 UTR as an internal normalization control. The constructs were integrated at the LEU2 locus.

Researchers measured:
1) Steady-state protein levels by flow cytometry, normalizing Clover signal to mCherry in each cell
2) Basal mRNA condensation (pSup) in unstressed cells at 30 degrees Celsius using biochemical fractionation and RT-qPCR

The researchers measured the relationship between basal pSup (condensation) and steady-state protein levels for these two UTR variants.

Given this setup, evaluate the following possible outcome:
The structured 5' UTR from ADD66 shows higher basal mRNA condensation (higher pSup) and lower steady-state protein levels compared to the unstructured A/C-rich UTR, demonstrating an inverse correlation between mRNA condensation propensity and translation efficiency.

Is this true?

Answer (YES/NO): NO